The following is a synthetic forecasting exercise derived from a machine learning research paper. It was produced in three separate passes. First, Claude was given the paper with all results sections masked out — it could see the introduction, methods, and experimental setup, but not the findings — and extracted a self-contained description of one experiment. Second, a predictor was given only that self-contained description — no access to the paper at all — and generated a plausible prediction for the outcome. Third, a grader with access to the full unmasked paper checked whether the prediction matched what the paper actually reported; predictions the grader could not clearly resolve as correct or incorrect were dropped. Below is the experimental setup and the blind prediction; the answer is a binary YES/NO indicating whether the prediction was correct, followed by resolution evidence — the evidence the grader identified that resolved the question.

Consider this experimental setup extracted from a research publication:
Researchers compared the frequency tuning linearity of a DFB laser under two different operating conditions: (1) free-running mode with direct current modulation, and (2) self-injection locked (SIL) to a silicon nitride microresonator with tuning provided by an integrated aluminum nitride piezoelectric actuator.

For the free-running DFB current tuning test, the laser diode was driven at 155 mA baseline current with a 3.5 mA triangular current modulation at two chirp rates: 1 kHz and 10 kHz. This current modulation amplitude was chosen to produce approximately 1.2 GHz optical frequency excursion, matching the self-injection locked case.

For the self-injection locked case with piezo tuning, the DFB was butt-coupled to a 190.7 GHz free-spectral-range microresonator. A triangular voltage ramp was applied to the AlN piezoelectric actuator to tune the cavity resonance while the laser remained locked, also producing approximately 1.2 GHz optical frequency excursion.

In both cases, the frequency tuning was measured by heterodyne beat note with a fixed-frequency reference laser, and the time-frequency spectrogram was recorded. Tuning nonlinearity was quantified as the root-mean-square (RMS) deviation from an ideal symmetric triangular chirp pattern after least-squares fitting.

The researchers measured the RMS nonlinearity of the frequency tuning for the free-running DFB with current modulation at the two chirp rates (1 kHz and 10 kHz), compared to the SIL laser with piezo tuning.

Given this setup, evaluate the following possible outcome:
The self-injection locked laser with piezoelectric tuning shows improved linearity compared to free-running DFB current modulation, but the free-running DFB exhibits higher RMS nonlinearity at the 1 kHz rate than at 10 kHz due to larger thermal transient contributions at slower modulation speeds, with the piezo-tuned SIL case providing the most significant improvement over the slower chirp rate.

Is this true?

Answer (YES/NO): NO